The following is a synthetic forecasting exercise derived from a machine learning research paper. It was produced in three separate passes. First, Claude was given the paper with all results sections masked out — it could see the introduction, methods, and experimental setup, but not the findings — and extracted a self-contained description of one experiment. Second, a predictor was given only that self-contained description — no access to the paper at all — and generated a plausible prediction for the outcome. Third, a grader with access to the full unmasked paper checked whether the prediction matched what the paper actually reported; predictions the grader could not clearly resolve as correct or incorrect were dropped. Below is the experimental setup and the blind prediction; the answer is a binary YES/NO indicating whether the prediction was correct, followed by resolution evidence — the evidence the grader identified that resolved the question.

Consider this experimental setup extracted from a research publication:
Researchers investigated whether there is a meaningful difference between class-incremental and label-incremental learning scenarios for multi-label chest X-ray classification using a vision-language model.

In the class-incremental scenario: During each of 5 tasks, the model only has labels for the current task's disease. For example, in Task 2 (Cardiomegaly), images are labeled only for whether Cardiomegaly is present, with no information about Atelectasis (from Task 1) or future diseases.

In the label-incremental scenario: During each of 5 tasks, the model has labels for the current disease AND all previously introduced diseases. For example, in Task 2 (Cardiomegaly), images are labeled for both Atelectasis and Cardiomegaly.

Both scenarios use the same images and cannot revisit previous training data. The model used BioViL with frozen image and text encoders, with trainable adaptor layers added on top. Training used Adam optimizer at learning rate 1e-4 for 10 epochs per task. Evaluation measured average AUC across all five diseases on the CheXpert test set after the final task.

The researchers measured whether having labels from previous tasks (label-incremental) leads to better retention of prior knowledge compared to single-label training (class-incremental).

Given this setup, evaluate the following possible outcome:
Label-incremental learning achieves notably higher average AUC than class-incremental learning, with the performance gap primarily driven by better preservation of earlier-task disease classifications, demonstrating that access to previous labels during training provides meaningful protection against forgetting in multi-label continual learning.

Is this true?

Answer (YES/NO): NO